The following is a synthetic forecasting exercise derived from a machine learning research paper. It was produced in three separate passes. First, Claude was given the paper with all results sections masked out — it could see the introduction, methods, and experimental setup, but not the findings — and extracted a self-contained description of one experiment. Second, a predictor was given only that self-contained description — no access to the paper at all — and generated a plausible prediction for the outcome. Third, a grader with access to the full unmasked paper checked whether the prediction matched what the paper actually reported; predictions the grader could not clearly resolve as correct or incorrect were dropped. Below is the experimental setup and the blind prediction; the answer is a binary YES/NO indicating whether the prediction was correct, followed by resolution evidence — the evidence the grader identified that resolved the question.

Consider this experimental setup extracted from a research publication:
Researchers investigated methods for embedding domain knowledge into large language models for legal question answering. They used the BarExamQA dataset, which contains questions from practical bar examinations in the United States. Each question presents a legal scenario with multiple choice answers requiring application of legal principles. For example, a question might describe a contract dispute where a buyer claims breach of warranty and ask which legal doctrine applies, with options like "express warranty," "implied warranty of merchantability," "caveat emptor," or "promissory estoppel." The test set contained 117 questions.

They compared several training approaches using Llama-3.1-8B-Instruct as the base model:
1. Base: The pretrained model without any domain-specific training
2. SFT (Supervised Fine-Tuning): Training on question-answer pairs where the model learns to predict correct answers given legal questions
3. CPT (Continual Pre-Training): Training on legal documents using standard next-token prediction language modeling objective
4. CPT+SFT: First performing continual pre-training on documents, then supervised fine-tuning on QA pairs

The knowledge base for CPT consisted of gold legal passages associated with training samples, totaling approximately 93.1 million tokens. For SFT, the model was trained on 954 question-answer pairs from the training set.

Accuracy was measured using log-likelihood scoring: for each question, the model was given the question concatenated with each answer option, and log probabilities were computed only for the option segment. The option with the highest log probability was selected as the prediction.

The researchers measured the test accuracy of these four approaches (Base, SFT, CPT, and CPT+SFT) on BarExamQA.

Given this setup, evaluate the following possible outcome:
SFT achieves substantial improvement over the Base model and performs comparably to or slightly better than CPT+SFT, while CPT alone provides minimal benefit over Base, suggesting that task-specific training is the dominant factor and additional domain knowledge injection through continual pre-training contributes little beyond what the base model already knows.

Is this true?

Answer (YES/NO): NO